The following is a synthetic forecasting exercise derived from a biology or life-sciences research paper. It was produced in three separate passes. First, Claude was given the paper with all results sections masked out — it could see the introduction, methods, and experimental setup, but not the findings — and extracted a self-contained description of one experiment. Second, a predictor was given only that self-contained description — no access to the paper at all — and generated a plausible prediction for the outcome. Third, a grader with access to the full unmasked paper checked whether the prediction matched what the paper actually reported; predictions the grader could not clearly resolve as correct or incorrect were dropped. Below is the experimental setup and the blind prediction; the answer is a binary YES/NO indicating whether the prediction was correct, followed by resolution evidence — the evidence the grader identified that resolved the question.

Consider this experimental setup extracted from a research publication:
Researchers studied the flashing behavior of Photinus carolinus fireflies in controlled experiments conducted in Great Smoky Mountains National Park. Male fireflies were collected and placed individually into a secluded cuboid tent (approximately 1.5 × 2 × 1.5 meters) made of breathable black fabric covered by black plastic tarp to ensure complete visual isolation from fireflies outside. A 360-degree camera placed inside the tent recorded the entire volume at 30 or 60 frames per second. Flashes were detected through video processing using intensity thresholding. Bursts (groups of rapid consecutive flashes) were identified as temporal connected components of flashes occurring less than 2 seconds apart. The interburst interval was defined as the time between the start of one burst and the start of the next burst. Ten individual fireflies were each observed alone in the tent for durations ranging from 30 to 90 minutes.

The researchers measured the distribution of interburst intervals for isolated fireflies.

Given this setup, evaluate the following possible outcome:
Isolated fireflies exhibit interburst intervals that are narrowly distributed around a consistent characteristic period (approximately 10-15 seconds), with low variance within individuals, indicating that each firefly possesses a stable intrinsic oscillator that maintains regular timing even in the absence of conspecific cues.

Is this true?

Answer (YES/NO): NO